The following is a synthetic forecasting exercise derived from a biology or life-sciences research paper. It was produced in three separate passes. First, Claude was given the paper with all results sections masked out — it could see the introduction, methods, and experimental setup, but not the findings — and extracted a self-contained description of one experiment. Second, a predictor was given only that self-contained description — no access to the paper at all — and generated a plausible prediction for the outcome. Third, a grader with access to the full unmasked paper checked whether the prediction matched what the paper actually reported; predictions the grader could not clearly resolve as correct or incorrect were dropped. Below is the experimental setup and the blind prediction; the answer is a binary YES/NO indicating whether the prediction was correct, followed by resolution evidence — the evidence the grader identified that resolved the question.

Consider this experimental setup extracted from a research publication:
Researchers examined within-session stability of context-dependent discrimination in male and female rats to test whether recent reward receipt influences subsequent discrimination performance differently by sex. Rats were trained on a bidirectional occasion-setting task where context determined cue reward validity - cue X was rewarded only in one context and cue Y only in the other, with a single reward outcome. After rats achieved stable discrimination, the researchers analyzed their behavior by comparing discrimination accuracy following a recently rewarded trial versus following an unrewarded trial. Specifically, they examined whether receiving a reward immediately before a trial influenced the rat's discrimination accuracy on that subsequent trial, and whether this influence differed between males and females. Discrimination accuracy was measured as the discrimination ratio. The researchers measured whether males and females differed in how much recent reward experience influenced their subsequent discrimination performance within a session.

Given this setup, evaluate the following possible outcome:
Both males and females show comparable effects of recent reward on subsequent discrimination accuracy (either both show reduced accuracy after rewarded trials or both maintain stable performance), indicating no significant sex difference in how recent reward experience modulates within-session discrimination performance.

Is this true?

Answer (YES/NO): NO